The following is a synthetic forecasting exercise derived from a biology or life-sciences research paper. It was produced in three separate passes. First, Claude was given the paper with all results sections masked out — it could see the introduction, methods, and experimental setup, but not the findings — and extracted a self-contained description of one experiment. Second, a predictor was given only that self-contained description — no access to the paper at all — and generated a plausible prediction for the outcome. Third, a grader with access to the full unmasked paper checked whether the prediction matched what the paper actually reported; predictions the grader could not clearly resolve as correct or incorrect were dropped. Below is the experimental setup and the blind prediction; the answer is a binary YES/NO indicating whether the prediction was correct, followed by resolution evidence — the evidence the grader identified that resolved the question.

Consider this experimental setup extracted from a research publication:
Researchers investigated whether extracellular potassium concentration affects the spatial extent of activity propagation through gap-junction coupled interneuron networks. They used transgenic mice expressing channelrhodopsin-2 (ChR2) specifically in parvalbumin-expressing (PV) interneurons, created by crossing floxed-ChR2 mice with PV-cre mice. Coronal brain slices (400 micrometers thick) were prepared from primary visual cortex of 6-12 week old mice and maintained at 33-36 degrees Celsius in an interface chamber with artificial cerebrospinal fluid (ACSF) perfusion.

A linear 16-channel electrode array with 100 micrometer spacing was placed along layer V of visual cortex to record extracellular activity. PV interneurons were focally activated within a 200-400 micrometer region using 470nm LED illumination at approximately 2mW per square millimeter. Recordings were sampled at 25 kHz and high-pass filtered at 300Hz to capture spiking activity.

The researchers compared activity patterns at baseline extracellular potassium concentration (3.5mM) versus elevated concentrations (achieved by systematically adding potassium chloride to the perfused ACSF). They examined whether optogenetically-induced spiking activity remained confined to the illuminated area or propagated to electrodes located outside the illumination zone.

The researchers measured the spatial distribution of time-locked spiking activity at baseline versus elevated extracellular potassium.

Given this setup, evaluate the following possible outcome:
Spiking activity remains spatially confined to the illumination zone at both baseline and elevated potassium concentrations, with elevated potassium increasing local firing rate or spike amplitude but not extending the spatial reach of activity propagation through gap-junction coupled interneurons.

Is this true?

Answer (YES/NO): NO